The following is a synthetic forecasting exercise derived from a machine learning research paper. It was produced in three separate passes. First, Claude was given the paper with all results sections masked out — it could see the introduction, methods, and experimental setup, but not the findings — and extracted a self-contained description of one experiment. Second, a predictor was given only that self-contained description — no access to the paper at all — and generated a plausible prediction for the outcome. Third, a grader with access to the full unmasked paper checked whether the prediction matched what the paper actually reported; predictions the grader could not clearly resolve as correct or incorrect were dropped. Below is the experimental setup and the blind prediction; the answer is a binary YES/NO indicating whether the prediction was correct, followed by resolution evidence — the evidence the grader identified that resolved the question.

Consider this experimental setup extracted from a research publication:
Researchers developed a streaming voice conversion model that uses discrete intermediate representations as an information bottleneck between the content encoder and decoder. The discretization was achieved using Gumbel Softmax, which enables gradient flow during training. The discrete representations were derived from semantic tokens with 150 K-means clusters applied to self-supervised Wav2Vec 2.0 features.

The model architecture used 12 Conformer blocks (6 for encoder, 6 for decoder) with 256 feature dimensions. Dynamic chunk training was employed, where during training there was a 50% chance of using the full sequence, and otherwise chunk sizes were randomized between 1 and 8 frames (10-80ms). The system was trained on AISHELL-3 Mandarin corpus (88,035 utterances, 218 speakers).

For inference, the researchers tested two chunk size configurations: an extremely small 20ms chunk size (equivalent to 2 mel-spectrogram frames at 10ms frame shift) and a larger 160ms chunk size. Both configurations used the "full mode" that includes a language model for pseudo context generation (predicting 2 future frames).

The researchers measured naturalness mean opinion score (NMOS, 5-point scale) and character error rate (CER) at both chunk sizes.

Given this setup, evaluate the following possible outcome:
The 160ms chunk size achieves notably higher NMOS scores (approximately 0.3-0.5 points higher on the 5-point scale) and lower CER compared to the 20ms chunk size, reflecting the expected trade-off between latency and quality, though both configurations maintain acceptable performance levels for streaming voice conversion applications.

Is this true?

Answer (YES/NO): NO